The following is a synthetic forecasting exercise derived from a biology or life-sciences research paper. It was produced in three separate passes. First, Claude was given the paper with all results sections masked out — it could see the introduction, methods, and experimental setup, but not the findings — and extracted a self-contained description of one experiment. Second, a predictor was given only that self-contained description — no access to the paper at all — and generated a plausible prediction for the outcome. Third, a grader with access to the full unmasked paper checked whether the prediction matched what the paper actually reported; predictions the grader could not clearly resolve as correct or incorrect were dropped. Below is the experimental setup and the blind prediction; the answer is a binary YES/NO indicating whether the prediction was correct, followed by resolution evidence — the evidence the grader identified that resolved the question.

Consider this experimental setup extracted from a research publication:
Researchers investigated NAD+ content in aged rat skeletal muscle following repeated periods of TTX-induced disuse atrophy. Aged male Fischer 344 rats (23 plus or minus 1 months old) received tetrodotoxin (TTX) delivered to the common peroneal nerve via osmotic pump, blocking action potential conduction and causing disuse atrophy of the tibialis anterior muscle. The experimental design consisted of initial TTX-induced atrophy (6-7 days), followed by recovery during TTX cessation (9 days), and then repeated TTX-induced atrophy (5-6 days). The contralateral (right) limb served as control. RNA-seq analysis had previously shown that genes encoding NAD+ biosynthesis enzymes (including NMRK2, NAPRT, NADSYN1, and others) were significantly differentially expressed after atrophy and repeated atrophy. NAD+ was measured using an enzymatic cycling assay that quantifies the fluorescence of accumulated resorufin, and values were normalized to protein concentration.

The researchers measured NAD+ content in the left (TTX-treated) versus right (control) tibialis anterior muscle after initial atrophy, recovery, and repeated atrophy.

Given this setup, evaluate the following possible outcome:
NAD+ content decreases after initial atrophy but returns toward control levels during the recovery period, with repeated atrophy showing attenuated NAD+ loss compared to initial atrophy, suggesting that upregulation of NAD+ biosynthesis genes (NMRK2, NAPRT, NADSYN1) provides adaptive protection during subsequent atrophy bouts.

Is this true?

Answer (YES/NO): NO